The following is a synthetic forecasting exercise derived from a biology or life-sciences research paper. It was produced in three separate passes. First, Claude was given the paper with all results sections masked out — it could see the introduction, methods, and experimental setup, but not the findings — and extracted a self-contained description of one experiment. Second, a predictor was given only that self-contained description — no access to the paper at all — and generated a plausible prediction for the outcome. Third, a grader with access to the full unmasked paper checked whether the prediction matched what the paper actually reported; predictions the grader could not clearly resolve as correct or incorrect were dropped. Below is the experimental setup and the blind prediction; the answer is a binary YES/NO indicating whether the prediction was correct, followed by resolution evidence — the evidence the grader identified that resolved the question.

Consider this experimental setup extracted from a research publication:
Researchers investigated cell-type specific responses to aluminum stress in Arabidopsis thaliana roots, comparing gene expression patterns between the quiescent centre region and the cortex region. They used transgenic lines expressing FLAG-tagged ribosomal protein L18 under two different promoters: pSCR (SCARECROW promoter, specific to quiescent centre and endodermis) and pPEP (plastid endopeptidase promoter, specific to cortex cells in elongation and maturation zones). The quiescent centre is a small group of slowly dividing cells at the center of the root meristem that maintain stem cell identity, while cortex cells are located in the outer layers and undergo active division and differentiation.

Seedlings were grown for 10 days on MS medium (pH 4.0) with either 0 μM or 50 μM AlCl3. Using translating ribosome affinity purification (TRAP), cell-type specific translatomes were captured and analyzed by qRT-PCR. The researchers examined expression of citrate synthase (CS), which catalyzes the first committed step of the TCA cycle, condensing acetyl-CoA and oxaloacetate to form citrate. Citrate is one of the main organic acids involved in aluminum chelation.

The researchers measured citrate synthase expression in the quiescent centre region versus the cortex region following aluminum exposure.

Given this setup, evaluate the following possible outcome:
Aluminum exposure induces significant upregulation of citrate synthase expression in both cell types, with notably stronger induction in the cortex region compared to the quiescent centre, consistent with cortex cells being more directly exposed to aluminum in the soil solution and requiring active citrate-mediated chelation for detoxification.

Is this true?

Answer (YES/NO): NO